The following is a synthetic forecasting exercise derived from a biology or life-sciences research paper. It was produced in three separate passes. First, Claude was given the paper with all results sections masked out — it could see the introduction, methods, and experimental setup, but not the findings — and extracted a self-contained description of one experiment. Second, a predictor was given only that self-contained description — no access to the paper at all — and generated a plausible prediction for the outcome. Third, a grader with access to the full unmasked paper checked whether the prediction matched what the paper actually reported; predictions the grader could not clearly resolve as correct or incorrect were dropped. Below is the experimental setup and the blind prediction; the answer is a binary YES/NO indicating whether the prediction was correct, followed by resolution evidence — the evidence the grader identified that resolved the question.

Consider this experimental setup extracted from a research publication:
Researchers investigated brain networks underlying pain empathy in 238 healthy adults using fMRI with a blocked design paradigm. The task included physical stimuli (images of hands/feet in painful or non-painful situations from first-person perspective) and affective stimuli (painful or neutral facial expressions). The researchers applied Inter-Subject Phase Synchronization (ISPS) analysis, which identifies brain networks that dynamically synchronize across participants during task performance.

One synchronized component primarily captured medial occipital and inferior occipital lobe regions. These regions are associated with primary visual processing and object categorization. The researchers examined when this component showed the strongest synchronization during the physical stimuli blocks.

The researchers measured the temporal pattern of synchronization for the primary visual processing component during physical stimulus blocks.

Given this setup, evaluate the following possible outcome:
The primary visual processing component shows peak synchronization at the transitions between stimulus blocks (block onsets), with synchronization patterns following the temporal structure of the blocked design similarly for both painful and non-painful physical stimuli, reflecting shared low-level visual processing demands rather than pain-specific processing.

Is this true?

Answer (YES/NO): YES